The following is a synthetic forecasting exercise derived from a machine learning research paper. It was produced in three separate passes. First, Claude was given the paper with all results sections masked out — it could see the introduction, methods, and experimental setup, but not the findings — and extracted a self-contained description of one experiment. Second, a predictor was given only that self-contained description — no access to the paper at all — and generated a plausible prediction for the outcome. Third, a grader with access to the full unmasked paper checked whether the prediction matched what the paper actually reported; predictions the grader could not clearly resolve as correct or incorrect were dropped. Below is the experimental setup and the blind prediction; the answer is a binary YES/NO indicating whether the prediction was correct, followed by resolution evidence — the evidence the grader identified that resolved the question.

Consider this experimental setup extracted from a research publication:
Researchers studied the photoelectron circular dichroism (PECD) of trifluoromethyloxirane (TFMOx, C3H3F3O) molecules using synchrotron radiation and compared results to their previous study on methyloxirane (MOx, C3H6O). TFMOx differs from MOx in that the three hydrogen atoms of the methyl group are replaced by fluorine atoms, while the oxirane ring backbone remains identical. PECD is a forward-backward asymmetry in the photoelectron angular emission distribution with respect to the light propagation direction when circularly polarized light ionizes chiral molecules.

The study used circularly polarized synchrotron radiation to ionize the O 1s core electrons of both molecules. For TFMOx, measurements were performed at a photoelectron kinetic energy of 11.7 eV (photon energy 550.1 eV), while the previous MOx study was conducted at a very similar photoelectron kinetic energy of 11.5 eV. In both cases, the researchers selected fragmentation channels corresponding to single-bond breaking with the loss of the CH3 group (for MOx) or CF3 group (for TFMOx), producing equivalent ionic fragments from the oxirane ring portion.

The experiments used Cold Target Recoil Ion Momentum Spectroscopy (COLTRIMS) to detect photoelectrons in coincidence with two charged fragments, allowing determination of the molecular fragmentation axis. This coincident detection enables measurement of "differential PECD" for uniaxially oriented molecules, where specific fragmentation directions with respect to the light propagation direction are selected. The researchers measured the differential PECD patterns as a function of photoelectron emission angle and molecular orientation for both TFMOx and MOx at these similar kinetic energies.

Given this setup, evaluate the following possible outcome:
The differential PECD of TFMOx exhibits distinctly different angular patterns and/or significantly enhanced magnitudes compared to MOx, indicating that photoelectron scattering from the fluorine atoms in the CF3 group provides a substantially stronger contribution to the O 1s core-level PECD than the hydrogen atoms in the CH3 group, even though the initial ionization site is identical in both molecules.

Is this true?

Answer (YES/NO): NO